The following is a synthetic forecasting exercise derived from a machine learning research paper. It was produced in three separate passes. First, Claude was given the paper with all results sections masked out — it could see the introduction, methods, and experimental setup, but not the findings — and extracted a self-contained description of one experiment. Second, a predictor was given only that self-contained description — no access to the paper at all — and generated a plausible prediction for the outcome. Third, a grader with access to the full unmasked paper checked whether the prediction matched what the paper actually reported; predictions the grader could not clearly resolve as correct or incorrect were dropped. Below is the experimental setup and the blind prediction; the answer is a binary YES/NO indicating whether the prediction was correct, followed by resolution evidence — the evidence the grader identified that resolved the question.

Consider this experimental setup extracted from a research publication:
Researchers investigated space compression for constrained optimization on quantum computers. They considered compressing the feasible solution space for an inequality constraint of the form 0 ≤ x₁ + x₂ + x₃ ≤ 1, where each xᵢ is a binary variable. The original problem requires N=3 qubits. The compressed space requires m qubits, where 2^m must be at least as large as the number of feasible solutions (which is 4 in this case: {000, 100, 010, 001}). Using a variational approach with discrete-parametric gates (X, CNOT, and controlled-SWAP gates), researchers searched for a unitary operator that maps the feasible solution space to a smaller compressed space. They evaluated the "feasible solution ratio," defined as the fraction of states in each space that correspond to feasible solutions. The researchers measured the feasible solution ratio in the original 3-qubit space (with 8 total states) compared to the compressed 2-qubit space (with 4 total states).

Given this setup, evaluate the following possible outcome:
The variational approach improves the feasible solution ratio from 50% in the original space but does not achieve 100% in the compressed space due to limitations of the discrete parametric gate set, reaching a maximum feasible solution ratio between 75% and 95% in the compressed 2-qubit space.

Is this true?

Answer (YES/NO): NO